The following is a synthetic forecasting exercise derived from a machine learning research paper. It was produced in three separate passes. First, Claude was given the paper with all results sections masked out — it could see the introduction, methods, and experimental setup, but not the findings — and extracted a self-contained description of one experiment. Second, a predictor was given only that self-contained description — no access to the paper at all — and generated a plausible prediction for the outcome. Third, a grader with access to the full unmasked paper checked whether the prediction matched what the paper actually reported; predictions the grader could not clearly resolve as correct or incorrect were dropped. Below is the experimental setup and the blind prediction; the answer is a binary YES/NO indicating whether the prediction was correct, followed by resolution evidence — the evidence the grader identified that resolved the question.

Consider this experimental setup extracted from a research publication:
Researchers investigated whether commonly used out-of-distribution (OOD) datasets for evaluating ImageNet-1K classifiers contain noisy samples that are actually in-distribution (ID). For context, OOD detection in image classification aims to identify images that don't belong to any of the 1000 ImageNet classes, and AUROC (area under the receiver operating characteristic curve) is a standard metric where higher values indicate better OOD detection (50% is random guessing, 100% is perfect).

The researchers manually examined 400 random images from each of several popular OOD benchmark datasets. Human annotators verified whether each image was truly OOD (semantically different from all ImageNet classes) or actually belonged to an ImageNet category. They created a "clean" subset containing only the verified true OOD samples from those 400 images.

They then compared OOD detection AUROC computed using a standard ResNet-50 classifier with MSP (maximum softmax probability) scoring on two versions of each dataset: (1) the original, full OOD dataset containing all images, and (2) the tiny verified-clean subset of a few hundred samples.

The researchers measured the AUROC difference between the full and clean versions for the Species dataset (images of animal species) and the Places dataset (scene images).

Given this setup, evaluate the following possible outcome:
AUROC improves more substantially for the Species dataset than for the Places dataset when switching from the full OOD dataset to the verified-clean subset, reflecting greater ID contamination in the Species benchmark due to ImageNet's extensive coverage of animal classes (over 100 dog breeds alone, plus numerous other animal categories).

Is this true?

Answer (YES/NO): YES